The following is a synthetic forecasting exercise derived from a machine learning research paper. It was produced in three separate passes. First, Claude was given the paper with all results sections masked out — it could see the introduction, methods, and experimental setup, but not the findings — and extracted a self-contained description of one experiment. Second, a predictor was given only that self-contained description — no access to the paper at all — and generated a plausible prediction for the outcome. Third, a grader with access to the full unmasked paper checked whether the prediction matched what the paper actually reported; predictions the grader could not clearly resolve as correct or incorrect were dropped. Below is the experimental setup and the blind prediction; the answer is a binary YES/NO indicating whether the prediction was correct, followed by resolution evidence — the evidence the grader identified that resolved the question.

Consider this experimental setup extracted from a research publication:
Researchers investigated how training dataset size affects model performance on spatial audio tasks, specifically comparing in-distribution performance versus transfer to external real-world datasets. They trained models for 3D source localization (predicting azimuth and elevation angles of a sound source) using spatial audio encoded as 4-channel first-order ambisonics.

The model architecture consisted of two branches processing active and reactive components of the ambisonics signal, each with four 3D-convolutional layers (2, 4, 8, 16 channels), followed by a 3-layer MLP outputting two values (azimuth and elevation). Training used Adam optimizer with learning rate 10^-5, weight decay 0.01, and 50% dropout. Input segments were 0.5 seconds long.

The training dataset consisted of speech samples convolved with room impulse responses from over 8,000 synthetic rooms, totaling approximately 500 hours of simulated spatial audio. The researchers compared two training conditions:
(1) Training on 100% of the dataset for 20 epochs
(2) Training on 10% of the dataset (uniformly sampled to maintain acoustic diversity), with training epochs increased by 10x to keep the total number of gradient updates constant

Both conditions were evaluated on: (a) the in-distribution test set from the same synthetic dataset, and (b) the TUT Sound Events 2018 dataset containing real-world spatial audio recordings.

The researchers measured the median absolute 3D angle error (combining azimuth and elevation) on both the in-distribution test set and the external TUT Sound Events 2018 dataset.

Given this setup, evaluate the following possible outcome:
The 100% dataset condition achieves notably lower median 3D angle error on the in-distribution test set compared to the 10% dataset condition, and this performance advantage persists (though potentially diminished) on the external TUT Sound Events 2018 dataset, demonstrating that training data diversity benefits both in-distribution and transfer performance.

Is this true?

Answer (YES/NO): NO